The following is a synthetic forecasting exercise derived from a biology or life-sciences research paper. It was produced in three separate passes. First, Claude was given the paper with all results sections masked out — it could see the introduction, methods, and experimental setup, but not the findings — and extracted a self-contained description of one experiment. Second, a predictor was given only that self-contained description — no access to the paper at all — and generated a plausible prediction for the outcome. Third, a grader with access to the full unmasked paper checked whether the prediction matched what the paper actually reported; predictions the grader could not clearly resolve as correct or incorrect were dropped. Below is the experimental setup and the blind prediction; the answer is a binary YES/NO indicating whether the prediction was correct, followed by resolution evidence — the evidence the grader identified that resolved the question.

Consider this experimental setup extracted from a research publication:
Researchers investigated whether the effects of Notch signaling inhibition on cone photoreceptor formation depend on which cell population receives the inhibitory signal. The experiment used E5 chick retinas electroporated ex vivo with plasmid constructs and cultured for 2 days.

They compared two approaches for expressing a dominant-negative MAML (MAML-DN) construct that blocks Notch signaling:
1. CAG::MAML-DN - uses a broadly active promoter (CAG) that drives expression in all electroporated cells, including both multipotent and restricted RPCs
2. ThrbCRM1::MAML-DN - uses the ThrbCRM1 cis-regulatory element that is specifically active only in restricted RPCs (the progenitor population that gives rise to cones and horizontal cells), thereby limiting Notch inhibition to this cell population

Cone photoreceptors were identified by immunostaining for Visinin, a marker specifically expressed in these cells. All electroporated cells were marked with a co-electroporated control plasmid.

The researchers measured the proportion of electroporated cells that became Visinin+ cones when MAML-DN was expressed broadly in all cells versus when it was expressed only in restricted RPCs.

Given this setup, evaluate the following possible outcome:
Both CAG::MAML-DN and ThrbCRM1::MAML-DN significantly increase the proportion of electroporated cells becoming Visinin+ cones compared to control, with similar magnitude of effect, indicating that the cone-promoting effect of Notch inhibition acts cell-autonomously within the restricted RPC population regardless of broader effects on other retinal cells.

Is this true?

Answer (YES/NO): NO